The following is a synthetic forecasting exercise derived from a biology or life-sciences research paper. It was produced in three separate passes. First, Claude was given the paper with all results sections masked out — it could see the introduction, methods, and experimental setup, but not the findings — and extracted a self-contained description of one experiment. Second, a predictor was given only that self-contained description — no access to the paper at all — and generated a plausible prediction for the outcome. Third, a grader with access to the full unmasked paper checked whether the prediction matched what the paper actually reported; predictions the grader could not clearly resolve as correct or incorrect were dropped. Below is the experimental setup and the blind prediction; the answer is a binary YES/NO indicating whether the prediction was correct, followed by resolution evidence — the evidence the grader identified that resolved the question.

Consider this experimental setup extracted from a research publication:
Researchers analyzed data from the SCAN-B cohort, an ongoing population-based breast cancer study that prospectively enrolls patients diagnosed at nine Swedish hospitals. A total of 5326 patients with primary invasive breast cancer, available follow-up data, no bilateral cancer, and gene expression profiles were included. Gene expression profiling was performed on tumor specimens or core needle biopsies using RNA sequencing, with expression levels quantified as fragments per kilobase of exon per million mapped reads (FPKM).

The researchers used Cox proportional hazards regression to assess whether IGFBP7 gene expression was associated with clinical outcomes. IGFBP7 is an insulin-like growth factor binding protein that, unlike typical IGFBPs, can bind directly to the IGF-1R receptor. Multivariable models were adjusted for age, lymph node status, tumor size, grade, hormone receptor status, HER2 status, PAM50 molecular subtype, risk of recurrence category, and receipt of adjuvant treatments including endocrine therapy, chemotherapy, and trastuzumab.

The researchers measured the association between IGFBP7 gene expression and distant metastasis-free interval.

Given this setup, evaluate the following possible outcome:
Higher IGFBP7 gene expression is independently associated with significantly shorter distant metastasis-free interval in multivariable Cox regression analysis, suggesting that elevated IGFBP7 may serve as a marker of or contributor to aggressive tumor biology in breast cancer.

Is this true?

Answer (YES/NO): YES